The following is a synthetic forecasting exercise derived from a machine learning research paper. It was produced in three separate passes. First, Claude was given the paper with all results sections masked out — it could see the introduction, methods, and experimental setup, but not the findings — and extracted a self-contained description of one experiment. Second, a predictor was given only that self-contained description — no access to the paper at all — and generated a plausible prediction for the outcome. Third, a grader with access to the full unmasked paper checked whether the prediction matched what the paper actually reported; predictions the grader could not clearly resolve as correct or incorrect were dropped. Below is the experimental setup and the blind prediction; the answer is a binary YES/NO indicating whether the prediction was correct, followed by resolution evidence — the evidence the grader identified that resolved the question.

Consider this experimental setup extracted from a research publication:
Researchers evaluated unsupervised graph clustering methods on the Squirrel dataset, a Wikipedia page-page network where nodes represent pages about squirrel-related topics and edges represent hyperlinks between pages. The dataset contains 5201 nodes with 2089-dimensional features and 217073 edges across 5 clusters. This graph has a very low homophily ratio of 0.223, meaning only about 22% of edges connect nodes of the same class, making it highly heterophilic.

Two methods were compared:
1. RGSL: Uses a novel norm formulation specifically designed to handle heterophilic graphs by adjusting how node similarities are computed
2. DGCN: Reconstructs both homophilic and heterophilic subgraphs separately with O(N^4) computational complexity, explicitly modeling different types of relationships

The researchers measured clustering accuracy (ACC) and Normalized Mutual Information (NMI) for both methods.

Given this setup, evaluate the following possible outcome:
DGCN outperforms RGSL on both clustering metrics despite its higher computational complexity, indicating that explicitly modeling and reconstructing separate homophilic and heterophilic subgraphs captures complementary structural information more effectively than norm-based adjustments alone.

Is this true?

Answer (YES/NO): NO